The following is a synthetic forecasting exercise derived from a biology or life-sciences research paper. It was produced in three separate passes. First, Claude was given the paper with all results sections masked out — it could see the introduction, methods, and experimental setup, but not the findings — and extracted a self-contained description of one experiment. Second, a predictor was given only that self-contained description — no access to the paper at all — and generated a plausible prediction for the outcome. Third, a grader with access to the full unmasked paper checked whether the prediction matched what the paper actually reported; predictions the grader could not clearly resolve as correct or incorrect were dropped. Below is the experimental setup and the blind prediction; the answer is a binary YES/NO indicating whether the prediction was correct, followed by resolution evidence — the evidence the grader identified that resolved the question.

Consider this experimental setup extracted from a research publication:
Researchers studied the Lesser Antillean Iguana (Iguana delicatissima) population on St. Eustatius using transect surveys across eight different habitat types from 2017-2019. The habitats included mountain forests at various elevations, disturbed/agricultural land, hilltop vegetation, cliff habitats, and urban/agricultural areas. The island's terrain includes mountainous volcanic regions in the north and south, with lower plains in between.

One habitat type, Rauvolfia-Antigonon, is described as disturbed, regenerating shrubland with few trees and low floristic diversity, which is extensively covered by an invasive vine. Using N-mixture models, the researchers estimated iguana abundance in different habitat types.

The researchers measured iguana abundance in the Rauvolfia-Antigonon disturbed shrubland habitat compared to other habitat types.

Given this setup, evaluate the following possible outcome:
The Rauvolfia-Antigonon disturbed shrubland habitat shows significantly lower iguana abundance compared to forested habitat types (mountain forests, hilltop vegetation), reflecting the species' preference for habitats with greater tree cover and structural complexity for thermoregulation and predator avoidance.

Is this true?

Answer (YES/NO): NO